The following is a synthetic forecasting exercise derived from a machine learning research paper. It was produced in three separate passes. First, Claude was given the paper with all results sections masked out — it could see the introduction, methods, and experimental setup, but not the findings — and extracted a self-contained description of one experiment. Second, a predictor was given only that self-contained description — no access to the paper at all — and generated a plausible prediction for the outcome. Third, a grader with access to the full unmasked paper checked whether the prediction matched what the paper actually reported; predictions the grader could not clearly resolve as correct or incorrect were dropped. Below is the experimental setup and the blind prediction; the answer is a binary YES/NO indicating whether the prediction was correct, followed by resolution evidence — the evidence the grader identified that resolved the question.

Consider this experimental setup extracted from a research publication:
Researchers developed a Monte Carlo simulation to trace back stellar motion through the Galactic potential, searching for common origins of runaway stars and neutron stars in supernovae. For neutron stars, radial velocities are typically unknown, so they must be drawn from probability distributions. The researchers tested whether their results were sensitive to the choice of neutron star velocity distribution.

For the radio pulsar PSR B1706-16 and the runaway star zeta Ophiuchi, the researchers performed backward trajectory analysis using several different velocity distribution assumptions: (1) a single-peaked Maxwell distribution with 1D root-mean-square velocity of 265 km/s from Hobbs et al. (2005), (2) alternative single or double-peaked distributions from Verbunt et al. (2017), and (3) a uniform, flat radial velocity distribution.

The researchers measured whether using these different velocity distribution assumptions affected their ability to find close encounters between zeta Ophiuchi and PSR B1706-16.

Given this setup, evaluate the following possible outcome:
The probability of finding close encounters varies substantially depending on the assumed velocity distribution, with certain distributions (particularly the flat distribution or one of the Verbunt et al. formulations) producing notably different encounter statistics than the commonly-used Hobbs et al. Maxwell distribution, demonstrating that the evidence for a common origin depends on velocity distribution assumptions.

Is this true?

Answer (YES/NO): NO